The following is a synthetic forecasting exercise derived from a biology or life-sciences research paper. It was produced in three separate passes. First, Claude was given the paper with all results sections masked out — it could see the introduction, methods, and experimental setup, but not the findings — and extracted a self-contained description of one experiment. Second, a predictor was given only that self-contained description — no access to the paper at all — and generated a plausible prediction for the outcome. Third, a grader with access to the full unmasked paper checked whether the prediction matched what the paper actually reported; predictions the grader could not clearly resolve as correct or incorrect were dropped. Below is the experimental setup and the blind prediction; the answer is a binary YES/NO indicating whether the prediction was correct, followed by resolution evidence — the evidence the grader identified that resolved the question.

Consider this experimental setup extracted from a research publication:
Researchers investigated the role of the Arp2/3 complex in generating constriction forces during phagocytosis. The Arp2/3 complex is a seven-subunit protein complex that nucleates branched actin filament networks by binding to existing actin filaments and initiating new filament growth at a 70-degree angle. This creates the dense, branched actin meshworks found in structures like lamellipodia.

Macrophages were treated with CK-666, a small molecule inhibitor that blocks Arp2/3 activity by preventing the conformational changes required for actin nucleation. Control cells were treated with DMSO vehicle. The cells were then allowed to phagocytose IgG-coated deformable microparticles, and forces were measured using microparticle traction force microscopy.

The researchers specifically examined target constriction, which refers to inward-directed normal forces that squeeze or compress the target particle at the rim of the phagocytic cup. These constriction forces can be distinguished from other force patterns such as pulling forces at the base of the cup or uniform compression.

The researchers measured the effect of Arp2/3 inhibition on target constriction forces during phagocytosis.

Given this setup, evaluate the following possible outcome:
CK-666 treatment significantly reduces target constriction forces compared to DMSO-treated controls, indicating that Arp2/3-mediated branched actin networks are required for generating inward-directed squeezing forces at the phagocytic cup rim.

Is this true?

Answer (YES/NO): YES